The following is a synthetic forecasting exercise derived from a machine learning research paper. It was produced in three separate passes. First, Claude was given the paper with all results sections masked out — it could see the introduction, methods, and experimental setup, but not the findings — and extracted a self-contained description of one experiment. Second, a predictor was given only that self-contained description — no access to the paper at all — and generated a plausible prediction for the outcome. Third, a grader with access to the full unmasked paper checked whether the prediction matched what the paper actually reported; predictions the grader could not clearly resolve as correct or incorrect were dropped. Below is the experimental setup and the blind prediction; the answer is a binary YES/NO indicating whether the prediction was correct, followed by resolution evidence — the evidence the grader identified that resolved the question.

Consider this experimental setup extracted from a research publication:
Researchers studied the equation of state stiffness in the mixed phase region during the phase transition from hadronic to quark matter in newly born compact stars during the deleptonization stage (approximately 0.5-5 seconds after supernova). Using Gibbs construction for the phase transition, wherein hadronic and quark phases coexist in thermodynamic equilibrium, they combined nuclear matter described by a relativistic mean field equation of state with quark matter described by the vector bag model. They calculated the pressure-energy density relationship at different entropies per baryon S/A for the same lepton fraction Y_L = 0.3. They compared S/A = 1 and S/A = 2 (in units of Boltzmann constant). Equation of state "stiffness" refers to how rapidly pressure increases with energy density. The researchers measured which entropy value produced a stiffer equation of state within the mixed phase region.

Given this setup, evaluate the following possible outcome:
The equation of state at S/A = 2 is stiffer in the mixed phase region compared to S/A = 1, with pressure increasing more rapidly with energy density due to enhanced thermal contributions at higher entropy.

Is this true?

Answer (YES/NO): NO